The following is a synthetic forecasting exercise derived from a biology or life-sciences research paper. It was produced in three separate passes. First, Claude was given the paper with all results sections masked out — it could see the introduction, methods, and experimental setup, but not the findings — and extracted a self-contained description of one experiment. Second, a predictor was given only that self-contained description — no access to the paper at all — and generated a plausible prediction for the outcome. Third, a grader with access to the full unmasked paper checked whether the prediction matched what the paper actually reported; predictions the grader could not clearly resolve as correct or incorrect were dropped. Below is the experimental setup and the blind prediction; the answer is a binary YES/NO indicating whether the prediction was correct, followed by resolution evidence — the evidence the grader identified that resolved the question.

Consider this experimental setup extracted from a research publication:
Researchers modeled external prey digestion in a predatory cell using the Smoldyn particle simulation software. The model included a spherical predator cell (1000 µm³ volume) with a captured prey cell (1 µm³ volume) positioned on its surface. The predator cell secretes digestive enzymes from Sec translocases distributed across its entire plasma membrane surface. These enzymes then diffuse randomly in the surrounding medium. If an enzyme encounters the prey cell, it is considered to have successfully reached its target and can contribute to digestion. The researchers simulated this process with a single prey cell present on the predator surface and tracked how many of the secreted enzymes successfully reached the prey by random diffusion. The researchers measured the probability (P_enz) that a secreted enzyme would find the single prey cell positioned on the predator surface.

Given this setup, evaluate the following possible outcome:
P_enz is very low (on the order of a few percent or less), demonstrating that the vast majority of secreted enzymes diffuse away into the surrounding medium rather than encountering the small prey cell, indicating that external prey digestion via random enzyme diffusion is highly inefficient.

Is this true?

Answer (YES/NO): YES